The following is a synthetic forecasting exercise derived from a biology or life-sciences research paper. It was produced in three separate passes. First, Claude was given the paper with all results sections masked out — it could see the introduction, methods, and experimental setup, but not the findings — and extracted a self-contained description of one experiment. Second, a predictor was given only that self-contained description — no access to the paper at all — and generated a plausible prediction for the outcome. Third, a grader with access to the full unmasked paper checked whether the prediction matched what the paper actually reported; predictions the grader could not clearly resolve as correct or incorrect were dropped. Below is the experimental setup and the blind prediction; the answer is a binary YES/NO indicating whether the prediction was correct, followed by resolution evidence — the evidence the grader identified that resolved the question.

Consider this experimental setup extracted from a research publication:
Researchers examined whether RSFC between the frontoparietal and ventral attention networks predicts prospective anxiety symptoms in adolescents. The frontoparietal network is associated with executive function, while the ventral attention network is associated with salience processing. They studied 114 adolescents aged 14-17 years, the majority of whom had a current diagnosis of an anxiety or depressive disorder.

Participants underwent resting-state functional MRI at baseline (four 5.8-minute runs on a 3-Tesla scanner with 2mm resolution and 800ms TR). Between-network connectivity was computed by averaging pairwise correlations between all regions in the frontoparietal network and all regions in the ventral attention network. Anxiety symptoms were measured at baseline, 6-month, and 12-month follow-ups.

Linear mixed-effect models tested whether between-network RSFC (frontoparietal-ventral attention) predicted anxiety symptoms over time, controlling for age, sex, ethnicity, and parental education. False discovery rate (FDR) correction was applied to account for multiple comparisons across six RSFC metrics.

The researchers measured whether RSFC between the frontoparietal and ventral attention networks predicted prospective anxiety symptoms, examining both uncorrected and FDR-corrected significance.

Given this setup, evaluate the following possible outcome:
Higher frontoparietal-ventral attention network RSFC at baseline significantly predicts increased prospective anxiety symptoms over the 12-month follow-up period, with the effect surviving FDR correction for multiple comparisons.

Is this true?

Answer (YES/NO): NO